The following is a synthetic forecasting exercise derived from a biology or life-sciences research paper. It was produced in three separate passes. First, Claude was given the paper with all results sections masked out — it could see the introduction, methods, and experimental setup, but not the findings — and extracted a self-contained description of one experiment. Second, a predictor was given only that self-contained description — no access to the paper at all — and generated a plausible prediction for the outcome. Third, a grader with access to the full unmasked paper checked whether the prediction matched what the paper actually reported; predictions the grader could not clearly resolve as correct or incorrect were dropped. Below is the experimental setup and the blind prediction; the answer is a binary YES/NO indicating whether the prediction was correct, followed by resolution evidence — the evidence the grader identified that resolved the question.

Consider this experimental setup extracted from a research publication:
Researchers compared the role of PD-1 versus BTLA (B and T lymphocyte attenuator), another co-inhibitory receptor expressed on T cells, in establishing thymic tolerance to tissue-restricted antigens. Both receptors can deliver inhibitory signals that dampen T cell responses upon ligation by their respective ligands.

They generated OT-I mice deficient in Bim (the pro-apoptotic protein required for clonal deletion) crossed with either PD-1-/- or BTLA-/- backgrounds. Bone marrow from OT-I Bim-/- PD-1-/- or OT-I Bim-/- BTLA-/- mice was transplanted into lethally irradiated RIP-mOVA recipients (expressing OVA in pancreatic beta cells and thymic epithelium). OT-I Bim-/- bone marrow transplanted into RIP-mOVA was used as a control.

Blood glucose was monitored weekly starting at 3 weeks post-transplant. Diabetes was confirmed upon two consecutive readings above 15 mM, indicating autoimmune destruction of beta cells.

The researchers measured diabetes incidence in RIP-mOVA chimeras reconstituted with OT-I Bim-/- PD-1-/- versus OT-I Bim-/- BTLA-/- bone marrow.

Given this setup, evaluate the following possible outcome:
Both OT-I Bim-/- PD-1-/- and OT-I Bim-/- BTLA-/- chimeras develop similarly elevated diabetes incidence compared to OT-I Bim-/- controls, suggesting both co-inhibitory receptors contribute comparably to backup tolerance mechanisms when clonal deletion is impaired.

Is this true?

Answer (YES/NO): NO